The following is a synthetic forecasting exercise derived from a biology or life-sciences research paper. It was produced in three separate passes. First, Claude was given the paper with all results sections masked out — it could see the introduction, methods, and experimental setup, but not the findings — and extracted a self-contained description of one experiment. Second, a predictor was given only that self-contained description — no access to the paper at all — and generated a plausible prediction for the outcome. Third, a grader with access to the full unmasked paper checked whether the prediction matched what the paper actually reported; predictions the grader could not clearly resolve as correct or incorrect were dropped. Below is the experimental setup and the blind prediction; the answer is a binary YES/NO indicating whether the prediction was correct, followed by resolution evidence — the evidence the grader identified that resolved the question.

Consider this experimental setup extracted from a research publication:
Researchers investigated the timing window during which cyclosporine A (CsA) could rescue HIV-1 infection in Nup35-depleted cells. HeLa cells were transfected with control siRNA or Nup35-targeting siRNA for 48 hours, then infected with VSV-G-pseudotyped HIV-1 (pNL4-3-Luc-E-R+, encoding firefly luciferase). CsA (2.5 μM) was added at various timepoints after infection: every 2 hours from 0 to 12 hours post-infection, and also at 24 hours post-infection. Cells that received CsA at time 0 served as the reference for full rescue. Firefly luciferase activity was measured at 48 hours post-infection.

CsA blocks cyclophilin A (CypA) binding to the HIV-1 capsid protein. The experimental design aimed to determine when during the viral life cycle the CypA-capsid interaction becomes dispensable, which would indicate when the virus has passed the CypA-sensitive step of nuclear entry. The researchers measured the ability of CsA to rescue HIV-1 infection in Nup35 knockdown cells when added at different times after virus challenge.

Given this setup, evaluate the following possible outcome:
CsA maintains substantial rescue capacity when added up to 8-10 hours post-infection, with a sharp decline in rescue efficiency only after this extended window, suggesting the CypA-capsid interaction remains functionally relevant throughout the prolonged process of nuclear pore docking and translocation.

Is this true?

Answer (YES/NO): NO